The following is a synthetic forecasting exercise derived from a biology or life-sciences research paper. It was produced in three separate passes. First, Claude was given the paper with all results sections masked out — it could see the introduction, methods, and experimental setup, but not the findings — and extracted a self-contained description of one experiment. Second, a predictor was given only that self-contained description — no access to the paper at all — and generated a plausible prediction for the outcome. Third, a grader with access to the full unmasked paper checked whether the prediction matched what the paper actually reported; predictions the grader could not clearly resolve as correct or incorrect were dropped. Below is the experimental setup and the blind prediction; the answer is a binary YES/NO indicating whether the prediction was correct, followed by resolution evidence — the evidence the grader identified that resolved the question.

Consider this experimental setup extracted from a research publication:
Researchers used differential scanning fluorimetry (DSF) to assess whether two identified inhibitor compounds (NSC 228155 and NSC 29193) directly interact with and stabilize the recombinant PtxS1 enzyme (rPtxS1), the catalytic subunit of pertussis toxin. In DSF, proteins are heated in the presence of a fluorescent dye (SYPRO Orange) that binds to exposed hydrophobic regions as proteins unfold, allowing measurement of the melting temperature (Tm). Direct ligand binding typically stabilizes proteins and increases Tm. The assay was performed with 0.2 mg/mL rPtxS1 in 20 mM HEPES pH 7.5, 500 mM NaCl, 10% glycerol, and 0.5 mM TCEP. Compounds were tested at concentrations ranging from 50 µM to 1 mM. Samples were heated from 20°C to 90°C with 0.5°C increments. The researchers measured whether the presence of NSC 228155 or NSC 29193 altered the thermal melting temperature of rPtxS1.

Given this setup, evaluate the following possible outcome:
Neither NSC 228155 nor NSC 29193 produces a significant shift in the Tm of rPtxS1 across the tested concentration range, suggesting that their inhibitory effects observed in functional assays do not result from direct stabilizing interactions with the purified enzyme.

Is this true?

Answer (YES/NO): YES